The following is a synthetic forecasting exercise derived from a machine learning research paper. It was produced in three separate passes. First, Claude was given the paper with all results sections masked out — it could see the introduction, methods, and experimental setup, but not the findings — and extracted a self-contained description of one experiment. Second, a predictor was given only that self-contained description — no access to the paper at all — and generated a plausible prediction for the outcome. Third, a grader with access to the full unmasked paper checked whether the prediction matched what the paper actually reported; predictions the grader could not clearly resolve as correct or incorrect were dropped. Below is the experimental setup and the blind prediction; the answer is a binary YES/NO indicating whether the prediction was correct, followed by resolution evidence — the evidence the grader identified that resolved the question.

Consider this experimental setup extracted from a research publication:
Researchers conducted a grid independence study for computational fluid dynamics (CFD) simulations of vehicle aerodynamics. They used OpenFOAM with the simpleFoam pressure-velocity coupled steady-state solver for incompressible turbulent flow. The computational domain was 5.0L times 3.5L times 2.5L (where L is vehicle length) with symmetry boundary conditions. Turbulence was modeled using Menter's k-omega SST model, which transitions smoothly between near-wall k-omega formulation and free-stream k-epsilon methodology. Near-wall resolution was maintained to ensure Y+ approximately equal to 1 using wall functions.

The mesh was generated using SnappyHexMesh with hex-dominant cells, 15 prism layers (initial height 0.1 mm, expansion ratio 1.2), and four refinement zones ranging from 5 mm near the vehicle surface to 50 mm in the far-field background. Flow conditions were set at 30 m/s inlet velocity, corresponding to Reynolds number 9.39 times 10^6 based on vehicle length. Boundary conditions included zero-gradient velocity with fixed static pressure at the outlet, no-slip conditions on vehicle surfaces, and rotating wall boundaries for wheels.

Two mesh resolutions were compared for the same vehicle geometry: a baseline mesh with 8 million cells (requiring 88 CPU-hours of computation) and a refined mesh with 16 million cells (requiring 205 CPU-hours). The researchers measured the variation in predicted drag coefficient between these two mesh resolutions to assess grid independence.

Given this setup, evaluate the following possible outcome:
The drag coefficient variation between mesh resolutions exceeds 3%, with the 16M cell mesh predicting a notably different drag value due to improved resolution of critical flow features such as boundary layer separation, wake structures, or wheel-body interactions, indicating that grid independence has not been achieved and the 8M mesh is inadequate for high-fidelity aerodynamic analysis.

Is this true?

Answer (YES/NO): NO